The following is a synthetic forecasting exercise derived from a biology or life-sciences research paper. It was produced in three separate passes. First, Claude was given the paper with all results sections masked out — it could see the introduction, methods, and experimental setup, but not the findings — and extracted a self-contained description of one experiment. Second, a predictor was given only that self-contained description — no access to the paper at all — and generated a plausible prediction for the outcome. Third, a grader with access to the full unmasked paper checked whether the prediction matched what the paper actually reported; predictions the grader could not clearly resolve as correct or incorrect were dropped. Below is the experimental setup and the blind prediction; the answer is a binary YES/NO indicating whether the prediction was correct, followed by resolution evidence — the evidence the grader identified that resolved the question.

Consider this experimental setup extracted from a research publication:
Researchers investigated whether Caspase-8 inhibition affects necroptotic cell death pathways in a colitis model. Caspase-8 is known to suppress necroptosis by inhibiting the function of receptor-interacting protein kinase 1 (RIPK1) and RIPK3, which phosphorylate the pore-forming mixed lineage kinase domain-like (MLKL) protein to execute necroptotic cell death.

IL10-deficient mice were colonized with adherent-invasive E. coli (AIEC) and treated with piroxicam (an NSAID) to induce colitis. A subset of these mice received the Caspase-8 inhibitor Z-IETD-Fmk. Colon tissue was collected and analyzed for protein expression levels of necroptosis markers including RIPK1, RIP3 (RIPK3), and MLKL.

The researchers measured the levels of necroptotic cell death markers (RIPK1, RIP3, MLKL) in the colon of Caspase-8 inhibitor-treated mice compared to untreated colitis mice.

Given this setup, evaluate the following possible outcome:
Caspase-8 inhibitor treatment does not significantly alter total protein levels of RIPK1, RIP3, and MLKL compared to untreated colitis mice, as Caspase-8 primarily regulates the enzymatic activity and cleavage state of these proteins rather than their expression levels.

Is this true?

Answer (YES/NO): YES